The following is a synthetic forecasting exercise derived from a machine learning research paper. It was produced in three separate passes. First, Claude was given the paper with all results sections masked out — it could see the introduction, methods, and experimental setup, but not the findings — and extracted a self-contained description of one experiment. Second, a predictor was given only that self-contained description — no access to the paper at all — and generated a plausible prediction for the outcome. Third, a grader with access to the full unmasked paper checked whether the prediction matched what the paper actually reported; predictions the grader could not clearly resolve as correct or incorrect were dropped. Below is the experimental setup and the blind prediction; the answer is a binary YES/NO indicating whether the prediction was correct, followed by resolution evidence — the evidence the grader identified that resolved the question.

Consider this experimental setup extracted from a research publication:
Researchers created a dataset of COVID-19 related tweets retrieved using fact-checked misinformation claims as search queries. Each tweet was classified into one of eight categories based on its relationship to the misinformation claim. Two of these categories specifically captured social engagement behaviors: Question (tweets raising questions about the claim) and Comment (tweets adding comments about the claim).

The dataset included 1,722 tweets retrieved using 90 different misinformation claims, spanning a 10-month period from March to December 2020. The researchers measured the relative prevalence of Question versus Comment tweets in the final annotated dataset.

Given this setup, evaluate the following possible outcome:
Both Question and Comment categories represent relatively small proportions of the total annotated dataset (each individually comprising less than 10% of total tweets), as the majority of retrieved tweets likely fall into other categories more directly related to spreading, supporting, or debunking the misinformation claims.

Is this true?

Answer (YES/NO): YES